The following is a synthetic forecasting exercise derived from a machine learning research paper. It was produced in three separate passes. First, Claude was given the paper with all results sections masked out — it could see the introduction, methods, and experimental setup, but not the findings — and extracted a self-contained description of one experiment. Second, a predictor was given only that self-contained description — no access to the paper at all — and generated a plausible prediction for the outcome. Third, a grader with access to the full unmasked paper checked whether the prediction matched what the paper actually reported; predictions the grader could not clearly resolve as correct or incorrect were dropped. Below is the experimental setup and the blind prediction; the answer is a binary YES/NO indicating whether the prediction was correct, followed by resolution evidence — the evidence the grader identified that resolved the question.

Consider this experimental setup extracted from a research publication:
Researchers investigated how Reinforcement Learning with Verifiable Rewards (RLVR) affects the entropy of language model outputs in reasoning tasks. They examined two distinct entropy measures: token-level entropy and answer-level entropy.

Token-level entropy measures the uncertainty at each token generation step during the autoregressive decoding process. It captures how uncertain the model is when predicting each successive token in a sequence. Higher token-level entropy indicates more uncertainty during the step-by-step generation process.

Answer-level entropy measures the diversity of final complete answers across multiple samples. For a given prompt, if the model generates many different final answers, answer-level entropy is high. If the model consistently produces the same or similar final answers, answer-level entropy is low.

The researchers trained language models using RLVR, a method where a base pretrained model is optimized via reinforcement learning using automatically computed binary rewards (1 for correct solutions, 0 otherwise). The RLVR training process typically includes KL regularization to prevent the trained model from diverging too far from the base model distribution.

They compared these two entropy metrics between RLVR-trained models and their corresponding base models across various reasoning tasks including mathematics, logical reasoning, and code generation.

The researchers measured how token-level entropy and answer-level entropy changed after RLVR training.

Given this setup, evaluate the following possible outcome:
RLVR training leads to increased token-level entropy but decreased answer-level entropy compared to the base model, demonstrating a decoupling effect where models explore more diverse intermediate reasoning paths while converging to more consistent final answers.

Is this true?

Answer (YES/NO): NO